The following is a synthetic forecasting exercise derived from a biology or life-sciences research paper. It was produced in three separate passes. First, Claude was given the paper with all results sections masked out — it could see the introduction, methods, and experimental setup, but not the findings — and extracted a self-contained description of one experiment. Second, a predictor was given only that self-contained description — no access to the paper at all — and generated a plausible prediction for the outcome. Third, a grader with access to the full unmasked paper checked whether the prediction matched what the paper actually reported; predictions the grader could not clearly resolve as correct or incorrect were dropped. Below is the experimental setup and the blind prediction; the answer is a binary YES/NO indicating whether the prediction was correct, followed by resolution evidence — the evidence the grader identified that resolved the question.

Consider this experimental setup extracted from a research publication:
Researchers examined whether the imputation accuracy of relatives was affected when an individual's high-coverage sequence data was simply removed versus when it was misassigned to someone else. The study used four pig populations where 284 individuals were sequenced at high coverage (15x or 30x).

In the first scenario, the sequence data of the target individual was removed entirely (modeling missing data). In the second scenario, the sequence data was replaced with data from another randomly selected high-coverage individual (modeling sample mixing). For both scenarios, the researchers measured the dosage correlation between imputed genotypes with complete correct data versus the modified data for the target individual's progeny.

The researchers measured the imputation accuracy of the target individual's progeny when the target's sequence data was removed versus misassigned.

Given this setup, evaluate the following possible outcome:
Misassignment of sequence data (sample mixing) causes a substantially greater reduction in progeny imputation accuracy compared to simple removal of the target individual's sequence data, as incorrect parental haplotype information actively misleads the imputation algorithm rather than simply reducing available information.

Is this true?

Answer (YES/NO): YES